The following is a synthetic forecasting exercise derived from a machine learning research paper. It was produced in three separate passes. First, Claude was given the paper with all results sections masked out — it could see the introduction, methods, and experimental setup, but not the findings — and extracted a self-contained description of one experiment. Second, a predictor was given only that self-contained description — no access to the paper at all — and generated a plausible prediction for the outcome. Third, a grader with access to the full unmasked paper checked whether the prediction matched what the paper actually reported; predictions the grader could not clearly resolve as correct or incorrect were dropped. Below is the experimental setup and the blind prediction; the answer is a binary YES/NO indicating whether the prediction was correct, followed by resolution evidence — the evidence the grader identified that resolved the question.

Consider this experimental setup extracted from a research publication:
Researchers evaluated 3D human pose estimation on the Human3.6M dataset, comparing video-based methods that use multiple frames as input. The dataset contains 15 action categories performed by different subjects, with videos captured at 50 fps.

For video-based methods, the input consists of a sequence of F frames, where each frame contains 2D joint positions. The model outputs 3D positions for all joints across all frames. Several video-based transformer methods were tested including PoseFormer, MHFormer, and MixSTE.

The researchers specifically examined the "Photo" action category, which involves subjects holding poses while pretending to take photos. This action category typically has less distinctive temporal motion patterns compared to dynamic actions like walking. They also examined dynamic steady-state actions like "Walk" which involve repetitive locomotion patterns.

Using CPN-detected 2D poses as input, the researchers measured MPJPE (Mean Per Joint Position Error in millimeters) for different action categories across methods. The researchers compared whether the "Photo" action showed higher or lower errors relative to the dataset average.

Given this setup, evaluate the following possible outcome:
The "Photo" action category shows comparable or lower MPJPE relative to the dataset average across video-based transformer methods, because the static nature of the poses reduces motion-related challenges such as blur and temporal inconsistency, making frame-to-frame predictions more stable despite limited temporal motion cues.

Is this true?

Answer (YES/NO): NO